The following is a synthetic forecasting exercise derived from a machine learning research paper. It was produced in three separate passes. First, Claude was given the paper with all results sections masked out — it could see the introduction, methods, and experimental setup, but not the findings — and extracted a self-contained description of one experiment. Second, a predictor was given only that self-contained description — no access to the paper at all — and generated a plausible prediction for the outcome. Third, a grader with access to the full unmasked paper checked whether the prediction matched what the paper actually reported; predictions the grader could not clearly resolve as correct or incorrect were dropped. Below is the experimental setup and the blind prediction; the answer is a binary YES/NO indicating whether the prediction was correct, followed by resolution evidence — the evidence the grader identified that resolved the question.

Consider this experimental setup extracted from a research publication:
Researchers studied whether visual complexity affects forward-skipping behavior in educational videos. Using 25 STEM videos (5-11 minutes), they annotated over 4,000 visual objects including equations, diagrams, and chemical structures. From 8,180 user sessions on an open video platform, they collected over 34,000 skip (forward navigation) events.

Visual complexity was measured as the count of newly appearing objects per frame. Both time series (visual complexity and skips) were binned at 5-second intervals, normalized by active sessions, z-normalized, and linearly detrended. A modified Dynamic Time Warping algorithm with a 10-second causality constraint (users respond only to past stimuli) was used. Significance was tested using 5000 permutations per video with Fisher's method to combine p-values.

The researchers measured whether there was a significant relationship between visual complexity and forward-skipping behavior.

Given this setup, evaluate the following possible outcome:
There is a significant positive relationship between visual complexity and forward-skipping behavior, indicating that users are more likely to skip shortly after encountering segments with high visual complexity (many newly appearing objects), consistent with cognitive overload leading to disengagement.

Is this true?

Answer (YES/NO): NO